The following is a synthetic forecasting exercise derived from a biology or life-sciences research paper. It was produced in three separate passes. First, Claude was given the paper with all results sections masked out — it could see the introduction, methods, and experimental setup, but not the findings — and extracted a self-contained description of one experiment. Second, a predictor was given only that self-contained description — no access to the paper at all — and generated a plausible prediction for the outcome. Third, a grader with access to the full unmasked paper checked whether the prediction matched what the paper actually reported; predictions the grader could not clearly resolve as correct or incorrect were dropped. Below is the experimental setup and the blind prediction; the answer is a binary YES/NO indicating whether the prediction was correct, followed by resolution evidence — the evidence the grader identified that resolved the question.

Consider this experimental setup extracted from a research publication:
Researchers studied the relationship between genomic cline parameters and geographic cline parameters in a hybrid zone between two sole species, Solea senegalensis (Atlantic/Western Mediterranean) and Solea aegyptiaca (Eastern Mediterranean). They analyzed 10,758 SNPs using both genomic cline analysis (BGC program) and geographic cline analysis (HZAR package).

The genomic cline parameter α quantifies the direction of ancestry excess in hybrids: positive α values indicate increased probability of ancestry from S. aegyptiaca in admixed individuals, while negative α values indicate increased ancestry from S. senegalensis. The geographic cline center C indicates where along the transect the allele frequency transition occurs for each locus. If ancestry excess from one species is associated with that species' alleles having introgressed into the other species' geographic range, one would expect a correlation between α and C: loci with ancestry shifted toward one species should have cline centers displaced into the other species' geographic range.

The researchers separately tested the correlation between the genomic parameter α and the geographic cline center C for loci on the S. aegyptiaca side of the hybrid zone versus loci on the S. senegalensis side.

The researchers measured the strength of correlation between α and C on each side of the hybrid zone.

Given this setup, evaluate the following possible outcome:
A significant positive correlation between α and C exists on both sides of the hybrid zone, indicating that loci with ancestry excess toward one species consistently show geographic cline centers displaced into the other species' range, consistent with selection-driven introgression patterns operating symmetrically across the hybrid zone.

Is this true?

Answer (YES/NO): NO